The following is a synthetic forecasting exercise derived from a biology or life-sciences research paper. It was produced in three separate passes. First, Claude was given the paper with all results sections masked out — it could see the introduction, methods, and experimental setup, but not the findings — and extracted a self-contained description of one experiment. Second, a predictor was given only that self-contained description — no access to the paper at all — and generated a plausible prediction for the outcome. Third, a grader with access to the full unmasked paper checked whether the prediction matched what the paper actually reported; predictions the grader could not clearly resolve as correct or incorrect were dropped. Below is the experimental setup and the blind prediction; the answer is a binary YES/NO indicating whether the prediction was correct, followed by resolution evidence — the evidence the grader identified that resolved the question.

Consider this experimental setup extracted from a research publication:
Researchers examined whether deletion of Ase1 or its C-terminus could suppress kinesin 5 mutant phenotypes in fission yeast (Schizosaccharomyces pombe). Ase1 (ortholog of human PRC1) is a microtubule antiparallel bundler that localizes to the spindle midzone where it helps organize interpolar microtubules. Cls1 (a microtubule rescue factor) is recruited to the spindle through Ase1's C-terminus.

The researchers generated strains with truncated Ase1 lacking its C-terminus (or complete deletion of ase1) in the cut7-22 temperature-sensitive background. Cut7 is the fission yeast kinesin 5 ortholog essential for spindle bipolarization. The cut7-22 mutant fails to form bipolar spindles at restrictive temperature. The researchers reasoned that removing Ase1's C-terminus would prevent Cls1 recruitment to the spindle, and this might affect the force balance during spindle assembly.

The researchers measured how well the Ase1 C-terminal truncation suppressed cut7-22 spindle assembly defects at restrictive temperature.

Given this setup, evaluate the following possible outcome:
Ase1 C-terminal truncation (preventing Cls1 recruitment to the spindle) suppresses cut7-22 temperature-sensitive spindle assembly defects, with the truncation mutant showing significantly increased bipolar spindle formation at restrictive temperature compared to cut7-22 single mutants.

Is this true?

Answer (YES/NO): YES